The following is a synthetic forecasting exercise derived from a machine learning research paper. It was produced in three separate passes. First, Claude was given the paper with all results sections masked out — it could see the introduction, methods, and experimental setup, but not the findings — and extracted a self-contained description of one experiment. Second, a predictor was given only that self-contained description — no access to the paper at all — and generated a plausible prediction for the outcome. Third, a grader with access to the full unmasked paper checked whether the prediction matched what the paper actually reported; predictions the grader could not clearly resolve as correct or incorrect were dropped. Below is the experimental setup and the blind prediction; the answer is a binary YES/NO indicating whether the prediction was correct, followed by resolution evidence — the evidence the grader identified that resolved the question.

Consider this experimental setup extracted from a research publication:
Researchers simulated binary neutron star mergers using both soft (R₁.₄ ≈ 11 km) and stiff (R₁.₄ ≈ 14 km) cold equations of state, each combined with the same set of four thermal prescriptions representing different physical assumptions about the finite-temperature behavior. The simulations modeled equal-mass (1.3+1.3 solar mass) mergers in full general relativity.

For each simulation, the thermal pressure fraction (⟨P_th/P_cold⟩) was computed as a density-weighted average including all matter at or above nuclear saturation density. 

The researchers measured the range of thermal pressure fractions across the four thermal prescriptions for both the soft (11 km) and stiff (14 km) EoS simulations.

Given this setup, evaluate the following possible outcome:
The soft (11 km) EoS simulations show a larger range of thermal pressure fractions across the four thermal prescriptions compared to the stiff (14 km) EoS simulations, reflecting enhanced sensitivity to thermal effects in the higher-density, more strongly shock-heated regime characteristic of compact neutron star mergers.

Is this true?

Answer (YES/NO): YES